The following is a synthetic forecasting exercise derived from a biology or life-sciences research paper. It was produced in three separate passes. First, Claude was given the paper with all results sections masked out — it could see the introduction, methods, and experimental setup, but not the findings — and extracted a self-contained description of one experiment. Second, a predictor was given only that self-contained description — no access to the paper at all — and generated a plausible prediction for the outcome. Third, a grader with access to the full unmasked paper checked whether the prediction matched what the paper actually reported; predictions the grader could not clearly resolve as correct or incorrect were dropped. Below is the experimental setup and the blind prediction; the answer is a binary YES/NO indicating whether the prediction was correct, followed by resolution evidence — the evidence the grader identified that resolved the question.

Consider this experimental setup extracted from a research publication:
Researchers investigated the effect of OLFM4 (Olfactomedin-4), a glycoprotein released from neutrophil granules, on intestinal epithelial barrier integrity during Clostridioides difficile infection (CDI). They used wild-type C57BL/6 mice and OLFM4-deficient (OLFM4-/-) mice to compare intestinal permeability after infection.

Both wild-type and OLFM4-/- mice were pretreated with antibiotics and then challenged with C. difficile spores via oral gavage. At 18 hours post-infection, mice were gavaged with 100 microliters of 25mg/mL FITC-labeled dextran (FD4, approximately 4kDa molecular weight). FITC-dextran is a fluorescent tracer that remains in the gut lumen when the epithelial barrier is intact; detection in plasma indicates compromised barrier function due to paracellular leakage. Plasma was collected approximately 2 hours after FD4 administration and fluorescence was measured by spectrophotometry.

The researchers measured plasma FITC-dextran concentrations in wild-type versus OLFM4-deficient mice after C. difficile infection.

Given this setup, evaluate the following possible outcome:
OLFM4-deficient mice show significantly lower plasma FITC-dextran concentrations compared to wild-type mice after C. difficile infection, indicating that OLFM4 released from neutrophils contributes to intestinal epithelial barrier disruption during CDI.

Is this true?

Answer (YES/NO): YES